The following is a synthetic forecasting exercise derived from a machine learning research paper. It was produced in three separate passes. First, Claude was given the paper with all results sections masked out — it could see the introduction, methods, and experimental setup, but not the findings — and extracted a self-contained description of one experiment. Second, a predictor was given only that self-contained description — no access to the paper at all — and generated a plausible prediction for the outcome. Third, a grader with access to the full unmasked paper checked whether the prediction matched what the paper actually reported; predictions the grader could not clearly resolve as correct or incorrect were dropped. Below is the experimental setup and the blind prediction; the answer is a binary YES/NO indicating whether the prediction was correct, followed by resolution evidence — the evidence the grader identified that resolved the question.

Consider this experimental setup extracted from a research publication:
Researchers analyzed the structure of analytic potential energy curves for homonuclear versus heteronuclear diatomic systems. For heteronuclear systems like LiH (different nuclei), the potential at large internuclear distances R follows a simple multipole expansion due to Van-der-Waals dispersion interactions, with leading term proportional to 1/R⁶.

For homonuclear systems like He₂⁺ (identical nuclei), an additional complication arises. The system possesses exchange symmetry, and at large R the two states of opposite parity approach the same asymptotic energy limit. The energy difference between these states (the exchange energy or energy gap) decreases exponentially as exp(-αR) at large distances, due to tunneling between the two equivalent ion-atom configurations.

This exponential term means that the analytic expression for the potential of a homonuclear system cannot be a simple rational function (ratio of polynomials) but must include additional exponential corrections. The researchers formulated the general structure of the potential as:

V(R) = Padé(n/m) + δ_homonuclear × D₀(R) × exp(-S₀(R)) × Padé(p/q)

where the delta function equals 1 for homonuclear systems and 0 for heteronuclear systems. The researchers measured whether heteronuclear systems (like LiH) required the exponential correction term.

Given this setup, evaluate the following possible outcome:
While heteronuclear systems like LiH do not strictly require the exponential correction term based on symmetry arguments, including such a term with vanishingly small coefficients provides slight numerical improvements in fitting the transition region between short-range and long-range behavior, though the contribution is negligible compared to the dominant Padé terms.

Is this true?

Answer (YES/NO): NO